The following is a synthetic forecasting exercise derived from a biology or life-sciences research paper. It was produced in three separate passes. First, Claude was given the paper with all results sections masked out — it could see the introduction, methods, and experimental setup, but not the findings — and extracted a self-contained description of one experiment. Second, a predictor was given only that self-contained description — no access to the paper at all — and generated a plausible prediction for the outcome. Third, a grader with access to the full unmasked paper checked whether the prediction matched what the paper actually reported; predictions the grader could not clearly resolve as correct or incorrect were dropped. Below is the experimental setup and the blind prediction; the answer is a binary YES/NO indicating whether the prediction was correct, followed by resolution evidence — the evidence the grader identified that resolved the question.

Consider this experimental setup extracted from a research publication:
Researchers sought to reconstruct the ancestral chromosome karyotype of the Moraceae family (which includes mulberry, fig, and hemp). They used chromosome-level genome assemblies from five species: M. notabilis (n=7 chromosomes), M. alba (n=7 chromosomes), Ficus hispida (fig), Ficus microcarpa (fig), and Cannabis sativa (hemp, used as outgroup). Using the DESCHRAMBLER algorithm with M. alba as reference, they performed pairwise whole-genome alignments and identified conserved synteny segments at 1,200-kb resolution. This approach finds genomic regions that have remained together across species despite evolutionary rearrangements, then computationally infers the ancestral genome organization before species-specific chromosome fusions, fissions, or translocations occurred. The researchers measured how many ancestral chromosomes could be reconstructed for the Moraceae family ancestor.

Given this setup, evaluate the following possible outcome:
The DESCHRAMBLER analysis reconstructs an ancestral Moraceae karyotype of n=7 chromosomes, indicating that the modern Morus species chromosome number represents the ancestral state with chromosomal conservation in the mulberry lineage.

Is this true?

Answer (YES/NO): NO